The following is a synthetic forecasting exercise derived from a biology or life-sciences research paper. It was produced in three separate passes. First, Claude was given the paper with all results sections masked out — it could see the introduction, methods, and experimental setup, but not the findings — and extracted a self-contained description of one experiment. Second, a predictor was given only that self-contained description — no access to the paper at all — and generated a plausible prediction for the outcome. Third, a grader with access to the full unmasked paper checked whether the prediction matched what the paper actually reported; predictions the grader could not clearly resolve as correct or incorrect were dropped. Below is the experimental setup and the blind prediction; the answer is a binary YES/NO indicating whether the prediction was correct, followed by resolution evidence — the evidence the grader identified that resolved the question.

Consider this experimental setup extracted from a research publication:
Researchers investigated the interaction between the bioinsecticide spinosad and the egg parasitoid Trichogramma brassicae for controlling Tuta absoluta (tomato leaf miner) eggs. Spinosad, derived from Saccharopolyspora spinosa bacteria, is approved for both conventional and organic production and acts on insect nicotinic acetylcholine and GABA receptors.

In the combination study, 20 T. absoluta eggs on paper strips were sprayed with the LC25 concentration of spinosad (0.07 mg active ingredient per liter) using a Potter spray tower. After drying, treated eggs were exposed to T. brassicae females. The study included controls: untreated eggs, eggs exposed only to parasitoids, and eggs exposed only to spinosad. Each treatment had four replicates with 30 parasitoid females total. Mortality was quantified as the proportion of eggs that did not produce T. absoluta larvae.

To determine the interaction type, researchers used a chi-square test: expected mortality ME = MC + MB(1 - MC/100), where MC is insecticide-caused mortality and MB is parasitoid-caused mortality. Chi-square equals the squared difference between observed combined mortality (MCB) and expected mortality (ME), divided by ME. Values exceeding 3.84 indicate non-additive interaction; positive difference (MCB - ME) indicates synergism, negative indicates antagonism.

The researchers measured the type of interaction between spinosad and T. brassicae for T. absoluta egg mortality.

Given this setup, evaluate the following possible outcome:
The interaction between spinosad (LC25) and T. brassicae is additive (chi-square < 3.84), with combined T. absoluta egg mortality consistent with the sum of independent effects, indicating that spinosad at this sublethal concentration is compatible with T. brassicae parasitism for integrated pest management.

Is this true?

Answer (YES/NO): YES